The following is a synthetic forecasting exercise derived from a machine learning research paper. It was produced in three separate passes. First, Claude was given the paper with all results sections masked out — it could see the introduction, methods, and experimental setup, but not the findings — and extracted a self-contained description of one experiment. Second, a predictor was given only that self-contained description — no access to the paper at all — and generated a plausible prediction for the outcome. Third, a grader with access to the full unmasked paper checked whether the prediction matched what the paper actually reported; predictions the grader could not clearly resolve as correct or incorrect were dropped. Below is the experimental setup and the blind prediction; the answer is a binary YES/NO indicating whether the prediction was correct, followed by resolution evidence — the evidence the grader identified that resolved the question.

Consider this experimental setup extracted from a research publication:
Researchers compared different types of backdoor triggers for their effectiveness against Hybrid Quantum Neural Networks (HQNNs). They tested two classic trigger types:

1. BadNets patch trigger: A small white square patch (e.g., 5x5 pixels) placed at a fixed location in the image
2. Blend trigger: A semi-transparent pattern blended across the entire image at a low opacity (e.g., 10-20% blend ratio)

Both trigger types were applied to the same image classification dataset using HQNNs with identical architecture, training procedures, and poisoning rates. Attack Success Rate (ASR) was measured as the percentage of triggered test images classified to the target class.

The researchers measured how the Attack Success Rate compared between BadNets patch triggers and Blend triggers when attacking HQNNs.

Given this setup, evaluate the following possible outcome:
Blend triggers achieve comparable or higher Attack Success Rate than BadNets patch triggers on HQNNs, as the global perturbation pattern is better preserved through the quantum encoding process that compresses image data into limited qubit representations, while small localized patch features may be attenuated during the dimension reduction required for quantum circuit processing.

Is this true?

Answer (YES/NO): YES